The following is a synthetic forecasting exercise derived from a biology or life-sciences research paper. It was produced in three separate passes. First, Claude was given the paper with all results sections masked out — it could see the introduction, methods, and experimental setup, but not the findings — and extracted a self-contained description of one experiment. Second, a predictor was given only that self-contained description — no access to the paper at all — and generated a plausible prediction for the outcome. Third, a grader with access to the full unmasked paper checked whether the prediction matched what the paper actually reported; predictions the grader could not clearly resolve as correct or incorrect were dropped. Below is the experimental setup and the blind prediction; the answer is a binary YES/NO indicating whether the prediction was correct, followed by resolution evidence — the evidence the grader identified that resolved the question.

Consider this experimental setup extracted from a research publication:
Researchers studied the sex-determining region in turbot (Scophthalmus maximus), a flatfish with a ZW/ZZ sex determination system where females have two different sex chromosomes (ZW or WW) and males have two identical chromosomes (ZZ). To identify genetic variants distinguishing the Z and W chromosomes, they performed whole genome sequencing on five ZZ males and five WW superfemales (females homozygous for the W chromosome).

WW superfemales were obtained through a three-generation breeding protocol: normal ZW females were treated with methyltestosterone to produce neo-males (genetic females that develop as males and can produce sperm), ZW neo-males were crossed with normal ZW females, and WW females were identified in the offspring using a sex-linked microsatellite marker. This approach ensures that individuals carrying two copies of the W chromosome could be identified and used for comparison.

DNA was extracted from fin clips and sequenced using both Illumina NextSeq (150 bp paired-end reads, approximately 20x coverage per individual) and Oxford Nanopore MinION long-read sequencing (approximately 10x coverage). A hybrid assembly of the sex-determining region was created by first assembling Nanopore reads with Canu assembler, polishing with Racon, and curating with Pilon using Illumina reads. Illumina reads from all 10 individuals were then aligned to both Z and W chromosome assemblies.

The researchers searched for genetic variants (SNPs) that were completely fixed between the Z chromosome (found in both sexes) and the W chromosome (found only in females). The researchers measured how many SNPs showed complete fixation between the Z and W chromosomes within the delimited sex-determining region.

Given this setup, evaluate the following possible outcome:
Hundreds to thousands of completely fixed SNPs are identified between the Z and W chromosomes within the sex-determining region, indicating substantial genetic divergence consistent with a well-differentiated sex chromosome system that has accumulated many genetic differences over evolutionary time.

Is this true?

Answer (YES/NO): NO